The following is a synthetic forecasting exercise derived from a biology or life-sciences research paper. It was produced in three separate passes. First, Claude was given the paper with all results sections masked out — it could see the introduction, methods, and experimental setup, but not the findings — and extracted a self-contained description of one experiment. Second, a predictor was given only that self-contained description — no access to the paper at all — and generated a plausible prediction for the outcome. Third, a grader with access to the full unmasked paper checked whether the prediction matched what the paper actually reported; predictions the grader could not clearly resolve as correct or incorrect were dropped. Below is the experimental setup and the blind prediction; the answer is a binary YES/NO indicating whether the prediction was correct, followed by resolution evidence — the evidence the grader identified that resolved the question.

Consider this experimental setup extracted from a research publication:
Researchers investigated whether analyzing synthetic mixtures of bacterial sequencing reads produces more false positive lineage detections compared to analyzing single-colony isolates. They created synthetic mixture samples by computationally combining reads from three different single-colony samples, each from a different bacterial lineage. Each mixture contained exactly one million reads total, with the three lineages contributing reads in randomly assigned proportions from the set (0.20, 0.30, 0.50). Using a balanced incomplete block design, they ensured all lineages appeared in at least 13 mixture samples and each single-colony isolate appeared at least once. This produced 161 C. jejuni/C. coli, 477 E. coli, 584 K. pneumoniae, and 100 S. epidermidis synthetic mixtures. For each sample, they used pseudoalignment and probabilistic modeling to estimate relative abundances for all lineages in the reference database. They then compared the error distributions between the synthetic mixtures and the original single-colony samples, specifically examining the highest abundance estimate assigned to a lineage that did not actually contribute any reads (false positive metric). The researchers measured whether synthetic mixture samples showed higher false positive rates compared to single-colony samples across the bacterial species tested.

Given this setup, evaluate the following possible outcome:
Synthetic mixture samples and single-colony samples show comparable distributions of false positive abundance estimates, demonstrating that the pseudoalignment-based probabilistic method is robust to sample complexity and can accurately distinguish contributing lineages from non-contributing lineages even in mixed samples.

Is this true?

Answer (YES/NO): YES